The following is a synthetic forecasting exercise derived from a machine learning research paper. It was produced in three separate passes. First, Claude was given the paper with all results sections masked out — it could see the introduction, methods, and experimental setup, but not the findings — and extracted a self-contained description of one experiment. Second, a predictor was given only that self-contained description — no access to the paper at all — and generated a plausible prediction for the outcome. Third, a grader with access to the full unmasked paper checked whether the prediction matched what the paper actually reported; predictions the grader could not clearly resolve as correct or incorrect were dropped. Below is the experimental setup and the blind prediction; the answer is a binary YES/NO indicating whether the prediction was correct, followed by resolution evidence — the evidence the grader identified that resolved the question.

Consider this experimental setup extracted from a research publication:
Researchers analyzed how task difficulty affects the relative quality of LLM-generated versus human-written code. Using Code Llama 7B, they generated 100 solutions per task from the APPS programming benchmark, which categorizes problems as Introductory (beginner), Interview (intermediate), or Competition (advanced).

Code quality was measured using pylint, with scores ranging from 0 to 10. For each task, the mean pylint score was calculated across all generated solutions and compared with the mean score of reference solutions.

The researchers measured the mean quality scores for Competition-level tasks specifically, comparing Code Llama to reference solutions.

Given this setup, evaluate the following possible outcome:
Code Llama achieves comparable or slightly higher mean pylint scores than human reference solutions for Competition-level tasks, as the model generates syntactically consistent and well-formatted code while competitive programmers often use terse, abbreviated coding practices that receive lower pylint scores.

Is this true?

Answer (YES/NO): NO